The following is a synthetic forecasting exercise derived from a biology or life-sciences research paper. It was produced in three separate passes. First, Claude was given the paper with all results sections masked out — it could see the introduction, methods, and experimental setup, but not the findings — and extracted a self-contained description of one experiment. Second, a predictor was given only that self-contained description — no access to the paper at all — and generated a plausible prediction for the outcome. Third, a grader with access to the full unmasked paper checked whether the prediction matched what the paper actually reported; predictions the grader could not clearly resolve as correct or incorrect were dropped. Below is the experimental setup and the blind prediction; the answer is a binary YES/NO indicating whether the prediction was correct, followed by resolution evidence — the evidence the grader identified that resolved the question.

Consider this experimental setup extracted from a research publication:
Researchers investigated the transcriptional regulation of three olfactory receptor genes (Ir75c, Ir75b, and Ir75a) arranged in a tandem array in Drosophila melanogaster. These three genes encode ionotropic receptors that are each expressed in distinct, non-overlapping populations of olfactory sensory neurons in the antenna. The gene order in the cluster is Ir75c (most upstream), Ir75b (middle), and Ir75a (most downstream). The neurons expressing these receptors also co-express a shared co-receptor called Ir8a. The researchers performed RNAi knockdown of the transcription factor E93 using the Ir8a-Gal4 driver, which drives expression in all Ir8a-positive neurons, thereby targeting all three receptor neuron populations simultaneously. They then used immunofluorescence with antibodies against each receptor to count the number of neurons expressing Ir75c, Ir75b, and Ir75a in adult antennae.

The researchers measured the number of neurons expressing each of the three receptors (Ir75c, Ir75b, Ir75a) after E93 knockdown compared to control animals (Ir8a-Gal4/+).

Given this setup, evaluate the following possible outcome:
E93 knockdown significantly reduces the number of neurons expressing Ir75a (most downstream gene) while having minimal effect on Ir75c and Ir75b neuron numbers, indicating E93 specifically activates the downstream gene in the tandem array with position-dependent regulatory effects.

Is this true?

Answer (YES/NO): NO